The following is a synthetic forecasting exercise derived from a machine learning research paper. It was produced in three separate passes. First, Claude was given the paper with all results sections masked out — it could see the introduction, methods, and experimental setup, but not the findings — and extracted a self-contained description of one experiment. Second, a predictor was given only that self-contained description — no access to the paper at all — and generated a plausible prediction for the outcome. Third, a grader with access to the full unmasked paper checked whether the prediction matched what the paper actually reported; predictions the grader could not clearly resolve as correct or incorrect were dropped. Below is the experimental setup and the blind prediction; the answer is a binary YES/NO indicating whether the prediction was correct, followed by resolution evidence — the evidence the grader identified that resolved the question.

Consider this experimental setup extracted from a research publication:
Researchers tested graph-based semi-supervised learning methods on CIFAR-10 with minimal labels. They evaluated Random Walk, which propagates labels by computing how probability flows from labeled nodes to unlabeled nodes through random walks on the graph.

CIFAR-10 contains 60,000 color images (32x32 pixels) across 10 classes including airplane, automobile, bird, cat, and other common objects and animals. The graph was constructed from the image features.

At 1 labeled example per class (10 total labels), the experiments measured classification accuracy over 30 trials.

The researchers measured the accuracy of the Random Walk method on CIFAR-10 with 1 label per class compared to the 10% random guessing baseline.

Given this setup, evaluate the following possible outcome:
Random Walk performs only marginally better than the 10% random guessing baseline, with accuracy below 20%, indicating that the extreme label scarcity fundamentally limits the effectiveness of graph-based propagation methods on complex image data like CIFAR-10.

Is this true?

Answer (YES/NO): NO